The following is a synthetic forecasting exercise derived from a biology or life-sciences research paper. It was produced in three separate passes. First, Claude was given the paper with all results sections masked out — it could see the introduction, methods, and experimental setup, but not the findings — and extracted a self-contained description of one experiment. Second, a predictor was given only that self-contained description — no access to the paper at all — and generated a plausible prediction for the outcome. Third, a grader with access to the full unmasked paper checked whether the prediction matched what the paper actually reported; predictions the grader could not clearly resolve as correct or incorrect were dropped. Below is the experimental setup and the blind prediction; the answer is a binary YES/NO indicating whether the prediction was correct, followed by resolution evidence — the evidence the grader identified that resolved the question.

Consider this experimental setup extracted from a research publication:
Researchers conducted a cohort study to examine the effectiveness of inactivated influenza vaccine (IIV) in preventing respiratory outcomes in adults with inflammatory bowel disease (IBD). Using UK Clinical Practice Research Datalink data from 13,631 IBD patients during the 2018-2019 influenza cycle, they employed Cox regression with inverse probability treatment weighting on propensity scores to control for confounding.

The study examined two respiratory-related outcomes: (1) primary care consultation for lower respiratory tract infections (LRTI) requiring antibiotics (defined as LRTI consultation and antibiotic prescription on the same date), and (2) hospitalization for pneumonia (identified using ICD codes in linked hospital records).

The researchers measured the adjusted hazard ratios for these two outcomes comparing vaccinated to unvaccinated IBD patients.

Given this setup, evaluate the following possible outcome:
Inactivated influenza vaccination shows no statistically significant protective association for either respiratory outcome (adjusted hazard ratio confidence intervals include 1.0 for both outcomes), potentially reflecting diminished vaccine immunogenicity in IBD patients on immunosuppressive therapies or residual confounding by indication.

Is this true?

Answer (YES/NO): YES